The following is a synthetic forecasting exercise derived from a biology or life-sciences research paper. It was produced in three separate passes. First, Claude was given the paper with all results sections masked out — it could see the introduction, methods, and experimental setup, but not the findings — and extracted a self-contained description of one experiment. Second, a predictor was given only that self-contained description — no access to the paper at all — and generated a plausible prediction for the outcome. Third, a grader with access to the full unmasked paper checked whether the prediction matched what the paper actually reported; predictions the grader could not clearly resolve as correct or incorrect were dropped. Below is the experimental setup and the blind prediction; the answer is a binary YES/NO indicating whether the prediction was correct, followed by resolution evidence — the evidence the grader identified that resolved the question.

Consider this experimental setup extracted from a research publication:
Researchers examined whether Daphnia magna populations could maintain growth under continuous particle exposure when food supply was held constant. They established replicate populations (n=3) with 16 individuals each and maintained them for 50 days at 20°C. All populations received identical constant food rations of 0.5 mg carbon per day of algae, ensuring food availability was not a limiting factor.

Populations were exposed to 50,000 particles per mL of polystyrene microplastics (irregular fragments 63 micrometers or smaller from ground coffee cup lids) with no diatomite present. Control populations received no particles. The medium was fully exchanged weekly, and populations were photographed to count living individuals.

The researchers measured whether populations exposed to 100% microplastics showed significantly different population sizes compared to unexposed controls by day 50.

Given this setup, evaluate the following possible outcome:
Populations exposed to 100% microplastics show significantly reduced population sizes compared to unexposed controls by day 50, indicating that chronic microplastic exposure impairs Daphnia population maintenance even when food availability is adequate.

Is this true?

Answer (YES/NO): YES